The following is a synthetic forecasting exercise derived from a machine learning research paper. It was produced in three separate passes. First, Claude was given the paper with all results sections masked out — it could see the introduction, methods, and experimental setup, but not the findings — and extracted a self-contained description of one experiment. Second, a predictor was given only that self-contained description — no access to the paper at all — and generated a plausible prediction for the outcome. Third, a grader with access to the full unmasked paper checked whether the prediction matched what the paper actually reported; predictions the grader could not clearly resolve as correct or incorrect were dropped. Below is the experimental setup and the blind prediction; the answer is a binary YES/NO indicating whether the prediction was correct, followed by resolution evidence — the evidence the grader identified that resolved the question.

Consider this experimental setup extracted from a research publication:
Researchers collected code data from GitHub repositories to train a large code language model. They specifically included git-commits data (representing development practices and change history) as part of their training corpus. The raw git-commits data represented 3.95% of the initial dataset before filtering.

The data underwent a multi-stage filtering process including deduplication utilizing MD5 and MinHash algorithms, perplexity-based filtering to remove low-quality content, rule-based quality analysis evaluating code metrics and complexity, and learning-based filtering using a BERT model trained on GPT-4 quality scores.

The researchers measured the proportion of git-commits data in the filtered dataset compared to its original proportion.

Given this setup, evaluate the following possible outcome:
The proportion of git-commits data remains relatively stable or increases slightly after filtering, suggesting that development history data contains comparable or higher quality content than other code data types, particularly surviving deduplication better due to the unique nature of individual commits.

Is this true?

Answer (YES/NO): NO